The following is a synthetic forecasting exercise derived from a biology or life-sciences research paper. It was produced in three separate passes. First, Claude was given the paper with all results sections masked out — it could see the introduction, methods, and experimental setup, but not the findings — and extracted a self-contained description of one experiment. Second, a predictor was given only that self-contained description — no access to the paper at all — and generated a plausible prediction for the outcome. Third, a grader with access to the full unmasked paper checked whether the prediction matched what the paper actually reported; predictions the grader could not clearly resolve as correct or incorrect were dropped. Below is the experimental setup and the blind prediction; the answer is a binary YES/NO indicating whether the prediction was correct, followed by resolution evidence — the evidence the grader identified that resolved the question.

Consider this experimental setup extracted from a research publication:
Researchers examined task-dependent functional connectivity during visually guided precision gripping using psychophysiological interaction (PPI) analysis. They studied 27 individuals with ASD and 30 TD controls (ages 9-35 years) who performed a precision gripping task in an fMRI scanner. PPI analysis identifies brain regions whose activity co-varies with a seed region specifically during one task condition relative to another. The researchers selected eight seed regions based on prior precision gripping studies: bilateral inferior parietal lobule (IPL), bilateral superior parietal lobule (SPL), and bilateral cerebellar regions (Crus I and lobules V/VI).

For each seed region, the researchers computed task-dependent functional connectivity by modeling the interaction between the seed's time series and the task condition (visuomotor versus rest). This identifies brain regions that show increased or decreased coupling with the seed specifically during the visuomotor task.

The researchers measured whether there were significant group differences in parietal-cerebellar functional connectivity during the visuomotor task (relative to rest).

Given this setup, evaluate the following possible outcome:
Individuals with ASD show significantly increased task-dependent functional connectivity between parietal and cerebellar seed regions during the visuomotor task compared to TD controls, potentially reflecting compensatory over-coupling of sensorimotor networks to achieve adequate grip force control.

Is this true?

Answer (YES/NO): NO